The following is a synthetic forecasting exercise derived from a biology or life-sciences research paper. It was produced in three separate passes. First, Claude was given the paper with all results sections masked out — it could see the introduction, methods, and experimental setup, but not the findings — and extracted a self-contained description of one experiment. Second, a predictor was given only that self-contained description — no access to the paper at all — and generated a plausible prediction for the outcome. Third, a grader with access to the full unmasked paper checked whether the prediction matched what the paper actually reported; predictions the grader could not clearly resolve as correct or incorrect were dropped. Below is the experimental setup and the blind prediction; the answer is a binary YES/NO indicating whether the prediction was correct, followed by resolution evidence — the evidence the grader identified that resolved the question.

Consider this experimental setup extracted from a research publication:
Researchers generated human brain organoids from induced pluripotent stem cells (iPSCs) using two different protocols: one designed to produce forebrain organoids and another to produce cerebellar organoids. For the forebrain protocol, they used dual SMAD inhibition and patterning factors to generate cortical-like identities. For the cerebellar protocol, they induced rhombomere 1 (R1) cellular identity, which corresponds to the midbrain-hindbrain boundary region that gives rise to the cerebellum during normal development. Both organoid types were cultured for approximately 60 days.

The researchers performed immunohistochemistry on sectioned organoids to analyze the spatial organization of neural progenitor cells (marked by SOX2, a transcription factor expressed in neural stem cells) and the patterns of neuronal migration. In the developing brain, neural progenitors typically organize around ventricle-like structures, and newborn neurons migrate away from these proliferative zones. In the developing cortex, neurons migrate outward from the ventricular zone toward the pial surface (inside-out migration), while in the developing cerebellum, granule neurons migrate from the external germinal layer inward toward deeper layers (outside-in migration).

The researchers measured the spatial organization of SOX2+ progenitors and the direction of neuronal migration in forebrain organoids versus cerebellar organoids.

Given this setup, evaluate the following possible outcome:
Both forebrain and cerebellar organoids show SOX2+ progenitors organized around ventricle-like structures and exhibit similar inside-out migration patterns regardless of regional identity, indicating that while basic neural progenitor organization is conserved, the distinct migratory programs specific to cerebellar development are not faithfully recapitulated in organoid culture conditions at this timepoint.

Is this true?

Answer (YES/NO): NO